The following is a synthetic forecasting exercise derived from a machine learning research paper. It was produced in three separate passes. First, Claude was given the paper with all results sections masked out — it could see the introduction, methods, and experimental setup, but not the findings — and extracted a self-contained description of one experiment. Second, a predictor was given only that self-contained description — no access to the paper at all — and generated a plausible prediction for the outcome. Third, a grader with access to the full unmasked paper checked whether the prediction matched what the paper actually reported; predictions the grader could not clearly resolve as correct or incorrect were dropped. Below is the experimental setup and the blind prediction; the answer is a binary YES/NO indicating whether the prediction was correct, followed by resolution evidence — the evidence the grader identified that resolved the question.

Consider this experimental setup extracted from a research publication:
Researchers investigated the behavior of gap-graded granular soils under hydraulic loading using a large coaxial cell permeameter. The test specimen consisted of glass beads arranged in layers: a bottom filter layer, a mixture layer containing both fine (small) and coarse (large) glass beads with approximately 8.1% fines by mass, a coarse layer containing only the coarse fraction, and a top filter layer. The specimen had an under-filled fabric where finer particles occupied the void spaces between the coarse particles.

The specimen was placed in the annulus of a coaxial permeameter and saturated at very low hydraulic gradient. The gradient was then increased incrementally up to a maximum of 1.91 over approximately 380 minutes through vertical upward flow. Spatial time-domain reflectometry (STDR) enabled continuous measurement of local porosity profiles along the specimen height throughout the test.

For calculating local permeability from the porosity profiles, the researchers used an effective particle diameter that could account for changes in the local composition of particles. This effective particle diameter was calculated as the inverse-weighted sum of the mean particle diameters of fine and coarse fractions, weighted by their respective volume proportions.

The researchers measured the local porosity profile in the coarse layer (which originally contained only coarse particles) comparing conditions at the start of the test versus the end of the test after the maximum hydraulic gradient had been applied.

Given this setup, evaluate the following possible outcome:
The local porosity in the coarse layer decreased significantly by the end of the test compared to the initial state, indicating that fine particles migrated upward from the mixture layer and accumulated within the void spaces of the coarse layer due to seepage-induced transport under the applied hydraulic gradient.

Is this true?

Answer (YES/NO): YES